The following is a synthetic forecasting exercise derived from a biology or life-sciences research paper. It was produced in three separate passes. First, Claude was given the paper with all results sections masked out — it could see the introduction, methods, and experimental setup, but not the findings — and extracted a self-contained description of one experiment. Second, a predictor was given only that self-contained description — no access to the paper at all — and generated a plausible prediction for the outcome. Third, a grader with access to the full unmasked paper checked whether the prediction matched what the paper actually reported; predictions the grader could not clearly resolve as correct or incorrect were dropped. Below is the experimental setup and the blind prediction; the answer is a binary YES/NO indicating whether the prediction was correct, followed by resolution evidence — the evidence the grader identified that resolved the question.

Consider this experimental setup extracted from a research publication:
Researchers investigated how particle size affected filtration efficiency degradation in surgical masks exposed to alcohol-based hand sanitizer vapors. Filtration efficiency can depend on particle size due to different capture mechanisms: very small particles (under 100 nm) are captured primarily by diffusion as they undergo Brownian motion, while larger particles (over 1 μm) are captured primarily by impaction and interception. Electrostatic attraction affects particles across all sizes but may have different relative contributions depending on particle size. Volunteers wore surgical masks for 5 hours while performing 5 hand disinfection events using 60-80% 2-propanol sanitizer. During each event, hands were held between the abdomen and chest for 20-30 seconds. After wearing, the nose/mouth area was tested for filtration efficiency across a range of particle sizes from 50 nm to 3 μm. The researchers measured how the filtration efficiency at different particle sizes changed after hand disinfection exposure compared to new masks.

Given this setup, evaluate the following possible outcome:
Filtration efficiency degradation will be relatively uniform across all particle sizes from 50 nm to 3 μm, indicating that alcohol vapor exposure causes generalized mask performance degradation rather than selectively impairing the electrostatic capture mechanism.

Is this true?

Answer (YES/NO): NO